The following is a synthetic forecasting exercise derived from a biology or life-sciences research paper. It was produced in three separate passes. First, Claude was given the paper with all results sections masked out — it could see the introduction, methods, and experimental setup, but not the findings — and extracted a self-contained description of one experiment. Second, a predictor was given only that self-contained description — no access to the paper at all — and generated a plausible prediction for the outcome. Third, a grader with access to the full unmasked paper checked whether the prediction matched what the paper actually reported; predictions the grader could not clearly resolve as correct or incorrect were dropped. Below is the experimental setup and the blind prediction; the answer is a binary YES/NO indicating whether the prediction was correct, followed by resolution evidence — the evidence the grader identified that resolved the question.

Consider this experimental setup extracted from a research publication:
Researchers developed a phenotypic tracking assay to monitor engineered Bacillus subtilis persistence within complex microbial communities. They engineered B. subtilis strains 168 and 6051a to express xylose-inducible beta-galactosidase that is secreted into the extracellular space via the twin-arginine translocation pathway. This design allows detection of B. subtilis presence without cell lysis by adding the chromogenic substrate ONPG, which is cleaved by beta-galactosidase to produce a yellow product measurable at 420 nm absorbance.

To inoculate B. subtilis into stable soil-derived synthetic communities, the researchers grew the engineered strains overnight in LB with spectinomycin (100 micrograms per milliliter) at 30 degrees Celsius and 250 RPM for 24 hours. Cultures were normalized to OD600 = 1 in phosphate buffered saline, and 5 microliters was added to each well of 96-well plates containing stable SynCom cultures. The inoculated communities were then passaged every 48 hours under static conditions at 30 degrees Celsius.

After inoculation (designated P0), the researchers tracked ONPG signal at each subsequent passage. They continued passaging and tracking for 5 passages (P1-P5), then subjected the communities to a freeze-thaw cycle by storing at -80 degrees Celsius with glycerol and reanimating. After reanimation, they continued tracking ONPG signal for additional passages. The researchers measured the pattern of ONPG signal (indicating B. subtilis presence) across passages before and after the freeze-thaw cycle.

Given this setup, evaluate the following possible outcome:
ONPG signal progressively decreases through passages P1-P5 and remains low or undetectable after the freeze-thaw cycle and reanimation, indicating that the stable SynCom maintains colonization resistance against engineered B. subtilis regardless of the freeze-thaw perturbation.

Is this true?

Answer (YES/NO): NO